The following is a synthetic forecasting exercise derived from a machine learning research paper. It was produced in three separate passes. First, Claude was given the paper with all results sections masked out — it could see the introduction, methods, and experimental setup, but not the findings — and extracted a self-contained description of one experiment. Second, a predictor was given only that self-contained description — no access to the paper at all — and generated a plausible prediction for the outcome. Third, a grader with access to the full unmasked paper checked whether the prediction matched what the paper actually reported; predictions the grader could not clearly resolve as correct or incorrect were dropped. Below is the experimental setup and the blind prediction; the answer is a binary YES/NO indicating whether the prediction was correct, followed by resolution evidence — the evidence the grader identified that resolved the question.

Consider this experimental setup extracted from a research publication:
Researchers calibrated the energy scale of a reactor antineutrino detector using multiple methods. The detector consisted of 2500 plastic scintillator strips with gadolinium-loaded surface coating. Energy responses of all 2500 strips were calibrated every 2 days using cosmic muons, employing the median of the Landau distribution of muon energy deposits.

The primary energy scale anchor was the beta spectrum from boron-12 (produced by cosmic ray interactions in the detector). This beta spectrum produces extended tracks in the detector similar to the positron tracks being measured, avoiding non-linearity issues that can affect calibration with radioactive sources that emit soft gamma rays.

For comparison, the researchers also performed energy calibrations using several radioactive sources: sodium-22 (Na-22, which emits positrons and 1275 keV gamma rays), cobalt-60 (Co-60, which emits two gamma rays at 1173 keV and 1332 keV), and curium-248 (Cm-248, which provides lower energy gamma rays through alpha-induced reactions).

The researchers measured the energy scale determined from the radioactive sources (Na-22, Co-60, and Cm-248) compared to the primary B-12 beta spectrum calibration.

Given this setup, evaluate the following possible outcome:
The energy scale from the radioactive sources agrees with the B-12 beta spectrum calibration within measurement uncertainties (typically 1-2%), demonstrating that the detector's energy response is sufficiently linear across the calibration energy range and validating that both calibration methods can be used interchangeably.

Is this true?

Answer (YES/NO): YES